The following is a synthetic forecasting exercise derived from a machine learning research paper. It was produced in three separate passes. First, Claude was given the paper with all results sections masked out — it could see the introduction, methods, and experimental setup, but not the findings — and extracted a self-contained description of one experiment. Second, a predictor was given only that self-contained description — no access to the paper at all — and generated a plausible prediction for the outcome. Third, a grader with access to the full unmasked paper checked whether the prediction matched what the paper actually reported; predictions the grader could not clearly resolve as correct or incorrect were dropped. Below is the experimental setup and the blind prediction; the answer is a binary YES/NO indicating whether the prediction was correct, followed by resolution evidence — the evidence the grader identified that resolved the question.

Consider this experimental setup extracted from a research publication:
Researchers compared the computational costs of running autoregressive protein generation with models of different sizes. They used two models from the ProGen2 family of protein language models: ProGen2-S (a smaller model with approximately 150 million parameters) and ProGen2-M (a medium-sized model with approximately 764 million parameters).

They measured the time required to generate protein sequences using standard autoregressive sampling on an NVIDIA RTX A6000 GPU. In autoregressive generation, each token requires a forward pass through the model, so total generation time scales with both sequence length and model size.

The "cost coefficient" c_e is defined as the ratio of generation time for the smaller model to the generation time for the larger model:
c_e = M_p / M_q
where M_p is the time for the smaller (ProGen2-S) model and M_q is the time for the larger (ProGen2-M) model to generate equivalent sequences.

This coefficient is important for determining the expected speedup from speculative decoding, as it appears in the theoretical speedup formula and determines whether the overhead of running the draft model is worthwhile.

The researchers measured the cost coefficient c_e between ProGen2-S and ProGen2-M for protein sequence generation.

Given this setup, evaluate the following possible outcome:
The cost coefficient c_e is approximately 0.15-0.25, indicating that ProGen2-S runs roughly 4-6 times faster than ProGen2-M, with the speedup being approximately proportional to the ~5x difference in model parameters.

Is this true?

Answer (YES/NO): NO